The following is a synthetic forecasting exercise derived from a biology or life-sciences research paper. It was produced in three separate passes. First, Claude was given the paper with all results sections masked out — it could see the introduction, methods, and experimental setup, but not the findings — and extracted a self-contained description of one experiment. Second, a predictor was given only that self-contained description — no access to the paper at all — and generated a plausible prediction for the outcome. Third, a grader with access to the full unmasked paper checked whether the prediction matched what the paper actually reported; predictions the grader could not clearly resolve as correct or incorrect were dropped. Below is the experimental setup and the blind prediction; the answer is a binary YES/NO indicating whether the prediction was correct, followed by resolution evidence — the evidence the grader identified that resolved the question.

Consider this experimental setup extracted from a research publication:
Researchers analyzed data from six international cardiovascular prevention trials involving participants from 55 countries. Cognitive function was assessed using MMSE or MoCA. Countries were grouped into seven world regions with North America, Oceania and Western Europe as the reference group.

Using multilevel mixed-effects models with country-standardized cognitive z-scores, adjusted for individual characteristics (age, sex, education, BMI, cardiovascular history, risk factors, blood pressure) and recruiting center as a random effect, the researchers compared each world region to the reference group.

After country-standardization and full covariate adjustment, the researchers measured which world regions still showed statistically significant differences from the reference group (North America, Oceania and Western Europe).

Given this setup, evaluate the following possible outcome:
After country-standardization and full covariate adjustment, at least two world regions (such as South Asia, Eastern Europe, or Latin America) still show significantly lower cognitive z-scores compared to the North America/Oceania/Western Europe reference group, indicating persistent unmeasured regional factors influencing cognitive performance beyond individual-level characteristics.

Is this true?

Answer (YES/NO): NO